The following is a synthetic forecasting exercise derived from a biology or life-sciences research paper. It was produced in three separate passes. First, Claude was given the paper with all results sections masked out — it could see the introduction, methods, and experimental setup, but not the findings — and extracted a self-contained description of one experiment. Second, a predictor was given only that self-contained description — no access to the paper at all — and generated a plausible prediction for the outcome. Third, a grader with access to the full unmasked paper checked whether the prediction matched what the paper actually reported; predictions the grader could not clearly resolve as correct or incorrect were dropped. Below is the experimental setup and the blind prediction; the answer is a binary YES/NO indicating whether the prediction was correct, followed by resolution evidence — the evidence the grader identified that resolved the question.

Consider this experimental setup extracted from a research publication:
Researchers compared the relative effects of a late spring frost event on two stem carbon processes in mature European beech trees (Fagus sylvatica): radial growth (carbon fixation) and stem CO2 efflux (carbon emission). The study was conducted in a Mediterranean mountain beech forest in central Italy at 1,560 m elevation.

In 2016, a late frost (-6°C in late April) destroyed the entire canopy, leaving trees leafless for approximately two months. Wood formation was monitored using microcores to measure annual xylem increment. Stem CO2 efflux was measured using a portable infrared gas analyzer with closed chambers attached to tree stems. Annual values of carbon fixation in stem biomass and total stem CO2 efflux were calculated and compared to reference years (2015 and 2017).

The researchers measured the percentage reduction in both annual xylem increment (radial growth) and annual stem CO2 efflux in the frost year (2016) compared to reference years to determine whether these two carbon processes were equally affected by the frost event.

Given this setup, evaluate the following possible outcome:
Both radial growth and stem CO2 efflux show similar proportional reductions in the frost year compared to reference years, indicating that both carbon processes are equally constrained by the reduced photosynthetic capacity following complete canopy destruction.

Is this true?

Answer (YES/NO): NO